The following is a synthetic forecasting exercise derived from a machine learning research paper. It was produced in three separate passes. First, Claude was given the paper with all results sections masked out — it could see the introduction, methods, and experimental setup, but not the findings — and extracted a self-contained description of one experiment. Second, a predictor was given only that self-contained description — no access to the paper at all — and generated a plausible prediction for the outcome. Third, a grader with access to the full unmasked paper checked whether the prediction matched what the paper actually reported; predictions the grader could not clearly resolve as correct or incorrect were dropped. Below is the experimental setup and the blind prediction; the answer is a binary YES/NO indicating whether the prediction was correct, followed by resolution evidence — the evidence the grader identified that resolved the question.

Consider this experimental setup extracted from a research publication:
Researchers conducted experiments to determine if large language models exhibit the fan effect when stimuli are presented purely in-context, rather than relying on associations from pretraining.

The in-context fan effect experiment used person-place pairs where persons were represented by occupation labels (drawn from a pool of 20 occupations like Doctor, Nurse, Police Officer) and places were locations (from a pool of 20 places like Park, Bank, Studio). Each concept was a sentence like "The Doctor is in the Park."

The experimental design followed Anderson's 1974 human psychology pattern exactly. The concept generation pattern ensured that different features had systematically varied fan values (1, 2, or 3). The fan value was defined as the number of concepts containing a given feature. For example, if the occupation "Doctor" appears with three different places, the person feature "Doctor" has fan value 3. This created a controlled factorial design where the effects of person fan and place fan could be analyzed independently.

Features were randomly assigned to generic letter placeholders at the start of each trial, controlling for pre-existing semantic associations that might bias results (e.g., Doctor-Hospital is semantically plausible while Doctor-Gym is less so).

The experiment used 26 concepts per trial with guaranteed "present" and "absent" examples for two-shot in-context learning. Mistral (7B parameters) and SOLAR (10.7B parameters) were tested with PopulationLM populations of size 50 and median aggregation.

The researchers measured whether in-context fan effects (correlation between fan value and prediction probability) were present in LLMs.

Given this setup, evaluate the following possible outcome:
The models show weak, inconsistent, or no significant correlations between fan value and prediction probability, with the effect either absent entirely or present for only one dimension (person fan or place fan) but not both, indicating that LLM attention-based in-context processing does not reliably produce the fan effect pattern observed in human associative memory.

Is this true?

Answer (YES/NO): NO